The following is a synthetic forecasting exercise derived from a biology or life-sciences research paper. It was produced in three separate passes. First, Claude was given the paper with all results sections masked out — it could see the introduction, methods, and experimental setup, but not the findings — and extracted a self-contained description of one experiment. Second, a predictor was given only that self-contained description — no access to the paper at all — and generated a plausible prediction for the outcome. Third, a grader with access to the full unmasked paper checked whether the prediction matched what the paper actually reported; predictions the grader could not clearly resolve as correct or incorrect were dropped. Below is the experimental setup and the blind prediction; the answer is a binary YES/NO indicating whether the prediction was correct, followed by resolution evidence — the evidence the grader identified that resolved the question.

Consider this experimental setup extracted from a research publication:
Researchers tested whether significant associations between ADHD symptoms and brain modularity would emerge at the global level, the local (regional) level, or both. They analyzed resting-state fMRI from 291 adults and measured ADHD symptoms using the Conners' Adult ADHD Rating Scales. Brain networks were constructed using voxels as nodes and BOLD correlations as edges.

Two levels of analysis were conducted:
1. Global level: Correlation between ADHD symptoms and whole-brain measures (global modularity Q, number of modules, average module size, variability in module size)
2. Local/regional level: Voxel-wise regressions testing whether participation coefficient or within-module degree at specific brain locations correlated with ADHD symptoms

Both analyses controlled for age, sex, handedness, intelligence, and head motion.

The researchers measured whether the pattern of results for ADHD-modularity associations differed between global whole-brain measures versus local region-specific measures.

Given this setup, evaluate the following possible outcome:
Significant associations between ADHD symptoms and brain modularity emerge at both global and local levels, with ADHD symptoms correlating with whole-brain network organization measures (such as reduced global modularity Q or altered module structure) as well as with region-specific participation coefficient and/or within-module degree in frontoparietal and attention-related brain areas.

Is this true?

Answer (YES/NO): NO